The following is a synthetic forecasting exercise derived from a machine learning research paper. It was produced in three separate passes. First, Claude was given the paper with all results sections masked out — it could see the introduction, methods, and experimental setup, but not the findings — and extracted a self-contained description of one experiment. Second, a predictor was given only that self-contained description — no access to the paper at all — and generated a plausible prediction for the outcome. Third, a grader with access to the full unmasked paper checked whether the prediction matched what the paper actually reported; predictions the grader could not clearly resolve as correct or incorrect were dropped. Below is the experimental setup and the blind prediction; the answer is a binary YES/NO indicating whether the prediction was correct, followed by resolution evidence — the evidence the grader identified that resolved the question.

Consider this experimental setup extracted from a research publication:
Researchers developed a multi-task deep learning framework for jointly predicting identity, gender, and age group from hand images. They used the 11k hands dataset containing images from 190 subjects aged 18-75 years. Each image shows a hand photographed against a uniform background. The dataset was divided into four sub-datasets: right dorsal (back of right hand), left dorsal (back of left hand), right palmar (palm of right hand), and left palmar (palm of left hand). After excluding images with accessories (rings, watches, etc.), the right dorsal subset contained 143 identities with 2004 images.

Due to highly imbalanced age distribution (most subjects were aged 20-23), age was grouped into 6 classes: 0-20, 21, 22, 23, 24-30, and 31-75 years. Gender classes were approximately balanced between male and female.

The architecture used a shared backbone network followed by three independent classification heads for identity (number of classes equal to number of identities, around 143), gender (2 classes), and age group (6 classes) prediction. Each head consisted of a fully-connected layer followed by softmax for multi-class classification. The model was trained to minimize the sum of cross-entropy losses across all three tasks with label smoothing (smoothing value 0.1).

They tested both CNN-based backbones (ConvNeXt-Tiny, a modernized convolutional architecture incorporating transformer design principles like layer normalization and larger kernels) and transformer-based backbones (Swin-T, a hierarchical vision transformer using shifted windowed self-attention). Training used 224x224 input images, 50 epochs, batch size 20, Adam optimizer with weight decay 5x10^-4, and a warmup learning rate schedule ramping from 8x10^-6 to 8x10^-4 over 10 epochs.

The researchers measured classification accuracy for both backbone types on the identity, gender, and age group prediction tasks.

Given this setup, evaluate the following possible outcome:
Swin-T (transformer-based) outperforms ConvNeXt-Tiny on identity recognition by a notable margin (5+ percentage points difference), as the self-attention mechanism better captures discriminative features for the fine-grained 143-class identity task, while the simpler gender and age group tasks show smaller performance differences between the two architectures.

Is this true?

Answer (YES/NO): NO